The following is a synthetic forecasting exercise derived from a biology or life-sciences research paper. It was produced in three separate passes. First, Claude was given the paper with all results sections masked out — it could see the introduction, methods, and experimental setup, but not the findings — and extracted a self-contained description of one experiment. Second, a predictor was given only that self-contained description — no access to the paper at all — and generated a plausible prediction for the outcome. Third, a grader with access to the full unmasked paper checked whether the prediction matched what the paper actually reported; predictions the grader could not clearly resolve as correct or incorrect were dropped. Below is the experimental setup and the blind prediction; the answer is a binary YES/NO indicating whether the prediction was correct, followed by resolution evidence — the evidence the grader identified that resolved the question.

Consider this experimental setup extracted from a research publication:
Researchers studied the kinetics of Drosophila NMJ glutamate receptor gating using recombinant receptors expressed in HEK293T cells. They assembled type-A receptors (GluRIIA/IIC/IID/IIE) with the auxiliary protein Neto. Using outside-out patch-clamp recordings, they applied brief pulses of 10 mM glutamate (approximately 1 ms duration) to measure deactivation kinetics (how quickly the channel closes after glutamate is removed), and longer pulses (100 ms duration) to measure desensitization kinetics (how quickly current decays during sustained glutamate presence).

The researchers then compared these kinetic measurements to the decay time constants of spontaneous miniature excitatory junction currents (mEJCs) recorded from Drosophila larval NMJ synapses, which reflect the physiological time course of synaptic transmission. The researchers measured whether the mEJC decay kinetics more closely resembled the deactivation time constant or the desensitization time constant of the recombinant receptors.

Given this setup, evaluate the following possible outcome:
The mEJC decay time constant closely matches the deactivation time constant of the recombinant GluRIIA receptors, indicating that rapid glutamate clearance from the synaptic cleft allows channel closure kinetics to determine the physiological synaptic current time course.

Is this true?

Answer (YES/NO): NO